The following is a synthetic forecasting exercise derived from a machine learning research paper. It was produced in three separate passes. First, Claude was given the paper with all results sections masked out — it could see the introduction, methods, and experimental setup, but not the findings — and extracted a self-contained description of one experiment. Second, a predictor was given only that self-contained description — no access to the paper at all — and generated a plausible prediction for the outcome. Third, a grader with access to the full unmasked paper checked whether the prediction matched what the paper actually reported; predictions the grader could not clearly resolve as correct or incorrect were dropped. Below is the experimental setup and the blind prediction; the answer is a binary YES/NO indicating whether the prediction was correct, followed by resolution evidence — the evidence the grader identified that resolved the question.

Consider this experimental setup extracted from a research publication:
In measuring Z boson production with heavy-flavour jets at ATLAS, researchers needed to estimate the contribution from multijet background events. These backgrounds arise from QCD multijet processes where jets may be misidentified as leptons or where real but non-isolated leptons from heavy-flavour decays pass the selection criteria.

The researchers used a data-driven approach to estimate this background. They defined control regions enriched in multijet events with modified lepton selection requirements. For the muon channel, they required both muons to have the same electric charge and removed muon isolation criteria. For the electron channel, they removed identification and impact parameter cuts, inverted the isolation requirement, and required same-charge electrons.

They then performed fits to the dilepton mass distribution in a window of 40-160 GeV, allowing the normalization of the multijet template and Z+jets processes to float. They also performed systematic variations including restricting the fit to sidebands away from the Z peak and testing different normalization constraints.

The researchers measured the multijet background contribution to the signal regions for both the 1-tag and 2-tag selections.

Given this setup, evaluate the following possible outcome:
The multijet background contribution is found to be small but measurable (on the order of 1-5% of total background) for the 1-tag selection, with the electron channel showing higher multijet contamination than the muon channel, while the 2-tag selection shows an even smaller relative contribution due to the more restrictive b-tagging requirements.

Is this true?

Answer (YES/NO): NO